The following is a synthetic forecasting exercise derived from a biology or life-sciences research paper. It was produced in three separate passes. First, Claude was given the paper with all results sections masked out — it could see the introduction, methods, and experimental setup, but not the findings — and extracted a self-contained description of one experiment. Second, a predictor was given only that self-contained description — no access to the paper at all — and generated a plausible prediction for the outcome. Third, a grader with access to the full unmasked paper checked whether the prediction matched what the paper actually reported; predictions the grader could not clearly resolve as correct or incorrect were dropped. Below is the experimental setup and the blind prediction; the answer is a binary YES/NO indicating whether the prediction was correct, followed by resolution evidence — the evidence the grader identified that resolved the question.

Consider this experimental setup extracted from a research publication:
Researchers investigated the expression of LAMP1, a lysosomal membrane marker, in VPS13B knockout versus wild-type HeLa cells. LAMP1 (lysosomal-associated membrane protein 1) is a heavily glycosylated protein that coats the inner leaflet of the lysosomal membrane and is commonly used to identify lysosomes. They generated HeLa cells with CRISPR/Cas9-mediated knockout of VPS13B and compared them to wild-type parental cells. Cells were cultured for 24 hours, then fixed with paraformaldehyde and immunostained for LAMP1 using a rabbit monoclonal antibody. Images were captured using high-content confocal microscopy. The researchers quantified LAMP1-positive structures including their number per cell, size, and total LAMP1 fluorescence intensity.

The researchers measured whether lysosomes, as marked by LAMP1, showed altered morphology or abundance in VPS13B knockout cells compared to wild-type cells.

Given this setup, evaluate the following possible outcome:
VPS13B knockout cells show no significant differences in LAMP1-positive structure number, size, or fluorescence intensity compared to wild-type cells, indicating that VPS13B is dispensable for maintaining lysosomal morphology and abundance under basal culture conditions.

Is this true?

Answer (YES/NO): YES